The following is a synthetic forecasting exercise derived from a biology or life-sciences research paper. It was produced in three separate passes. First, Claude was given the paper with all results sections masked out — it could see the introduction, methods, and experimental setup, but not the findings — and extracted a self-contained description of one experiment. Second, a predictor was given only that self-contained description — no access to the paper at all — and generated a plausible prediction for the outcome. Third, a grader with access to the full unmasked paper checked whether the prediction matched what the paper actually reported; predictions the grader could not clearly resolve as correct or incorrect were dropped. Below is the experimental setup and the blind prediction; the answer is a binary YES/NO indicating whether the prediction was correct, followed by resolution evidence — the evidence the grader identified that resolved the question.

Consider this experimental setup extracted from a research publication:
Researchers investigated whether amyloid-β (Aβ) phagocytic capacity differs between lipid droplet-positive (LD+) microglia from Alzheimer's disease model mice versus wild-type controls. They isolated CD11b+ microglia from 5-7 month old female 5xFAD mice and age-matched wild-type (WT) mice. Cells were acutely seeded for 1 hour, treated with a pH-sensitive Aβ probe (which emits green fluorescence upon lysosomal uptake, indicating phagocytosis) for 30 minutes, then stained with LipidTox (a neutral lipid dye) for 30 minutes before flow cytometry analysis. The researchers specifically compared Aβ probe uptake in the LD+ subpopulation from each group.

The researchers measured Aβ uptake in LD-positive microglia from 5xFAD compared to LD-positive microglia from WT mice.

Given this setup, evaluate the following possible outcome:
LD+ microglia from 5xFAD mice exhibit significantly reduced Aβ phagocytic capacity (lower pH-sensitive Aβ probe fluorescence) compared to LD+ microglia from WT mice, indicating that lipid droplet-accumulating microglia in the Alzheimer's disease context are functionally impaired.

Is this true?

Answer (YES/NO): YES